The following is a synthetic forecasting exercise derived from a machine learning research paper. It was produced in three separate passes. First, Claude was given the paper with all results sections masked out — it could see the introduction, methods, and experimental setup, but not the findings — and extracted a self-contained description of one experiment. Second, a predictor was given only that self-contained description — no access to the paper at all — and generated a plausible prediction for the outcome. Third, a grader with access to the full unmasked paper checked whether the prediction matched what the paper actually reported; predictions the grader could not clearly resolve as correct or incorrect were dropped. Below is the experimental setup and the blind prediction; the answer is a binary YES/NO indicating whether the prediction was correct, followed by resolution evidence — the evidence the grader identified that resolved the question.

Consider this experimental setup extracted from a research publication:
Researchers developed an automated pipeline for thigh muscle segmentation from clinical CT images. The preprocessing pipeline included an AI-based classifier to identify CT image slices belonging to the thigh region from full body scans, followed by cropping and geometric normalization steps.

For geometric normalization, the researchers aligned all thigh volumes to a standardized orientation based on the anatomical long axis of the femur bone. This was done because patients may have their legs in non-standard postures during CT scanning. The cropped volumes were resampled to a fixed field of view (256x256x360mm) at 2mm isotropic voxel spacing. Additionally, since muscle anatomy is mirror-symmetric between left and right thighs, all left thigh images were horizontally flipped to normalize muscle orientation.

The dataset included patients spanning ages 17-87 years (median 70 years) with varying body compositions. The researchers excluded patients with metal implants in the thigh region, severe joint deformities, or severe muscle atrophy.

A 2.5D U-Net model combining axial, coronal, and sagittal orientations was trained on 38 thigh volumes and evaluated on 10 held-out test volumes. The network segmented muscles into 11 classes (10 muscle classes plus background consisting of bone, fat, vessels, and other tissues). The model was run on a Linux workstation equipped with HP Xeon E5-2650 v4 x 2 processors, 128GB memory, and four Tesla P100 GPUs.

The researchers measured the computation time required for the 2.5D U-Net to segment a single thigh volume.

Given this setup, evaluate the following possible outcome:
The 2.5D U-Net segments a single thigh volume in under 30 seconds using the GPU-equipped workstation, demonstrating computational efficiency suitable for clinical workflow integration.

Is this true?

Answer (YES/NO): NO